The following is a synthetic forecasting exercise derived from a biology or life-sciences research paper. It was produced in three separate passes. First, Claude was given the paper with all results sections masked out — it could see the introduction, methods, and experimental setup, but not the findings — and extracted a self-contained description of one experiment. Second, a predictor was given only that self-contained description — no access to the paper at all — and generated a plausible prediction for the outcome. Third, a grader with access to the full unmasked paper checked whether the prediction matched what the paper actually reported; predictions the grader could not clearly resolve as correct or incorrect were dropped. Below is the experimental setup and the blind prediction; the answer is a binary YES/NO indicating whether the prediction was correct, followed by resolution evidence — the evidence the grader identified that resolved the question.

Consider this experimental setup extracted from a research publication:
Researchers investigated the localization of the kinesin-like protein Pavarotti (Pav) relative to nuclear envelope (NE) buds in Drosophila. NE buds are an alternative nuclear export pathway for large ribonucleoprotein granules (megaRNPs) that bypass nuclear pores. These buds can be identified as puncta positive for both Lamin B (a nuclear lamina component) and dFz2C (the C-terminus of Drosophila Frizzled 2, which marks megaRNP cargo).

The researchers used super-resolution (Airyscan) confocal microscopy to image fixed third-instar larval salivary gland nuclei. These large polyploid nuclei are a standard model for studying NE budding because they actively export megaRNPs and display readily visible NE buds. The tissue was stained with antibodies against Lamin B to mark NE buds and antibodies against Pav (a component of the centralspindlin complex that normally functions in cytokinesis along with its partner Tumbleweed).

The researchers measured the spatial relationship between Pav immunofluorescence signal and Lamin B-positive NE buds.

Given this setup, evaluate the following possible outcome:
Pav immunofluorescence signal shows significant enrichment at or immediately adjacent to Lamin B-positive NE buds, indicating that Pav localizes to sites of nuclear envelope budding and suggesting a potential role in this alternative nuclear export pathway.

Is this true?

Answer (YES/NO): YES